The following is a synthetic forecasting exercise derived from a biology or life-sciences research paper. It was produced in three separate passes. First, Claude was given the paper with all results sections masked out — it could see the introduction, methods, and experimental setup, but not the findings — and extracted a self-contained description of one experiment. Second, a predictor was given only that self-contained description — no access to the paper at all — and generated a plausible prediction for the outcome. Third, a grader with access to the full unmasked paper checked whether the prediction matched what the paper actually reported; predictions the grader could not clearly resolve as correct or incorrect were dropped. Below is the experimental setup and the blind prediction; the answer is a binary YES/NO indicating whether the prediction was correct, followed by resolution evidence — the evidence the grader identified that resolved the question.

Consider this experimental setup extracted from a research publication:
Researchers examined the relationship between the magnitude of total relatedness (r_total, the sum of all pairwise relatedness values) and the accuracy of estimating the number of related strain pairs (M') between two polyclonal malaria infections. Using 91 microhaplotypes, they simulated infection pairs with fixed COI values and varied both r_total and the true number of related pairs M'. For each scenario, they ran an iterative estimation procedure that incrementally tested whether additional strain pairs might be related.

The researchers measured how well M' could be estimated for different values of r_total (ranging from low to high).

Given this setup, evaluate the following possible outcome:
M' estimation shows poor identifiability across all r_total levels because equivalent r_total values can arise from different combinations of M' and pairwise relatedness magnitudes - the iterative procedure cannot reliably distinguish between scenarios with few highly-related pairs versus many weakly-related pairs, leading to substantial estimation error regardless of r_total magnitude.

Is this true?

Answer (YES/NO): NO